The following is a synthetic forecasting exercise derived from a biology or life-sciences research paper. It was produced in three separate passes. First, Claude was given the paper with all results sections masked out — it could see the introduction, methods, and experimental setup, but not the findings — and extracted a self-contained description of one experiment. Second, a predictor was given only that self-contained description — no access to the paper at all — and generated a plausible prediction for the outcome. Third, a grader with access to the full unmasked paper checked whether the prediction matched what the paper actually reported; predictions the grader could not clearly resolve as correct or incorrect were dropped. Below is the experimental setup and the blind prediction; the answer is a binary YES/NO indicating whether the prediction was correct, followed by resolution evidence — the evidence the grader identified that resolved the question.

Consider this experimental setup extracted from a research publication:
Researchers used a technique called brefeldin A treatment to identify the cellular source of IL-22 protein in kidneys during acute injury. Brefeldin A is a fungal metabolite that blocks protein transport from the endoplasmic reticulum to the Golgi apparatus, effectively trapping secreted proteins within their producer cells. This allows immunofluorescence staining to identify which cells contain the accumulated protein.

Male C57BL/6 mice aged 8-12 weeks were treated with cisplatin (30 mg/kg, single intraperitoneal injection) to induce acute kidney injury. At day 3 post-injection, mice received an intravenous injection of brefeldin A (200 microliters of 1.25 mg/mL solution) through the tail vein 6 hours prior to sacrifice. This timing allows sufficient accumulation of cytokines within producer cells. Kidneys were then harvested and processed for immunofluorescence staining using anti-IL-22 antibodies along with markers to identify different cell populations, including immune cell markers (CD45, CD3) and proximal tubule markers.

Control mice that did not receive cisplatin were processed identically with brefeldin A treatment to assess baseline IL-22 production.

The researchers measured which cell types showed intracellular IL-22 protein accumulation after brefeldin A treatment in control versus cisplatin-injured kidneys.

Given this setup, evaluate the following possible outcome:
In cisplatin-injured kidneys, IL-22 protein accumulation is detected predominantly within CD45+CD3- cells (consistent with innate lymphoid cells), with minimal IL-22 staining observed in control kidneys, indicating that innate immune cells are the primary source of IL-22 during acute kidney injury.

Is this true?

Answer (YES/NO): NO